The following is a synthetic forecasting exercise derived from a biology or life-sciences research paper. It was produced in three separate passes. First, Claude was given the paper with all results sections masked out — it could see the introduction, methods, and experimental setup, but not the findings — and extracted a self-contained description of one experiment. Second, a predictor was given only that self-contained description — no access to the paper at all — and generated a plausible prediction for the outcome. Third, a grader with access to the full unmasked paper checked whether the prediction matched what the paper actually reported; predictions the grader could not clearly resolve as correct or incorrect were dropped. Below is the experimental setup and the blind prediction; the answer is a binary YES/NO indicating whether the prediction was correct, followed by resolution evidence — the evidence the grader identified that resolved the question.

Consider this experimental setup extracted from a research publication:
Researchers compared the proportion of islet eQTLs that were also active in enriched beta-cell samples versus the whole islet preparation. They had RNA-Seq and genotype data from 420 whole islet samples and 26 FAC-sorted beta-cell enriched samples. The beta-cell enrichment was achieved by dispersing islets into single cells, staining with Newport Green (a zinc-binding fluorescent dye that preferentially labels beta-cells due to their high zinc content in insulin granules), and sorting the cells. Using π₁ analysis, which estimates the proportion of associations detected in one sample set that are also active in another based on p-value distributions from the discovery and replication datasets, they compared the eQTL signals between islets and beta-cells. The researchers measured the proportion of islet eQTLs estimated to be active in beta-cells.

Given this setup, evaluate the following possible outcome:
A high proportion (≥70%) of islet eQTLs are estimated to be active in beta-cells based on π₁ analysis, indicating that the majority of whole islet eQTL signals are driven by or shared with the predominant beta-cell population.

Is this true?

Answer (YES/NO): NO